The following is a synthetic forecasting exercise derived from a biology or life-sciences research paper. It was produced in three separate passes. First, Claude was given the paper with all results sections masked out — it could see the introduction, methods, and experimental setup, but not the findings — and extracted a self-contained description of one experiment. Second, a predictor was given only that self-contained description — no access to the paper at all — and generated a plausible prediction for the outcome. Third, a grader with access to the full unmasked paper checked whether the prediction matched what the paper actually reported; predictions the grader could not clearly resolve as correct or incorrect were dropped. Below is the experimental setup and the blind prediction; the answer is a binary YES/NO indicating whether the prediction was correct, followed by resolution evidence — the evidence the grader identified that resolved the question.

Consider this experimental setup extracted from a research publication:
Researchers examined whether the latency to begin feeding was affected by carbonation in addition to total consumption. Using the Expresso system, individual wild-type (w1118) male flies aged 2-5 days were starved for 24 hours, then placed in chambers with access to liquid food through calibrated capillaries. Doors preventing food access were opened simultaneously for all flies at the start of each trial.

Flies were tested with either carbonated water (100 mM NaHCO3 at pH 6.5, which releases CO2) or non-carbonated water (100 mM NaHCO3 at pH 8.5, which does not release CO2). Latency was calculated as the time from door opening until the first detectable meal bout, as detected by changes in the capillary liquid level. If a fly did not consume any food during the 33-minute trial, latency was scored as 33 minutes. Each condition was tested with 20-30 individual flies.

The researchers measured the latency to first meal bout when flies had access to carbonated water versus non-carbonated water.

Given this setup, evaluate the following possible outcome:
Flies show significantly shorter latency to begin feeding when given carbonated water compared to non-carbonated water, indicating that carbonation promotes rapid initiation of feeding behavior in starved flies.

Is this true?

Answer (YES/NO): NO